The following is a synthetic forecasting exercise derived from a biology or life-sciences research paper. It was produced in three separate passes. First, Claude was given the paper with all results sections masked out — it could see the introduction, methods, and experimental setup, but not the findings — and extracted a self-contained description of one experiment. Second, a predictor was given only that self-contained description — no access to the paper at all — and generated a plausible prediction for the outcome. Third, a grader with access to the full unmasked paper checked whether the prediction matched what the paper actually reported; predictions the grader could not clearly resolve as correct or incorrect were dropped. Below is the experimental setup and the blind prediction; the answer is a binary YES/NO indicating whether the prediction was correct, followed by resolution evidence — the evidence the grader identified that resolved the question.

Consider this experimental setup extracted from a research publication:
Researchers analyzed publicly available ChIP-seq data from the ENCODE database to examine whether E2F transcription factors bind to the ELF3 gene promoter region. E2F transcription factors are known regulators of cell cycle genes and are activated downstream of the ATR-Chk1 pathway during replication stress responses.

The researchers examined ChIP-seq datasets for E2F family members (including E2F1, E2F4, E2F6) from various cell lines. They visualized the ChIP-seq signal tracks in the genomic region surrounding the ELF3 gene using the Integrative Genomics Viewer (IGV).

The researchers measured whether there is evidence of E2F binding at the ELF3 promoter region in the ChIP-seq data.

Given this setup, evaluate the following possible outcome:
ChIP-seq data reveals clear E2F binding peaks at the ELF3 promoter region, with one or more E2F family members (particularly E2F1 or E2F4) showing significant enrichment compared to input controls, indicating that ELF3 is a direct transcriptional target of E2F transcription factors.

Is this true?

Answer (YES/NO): YES